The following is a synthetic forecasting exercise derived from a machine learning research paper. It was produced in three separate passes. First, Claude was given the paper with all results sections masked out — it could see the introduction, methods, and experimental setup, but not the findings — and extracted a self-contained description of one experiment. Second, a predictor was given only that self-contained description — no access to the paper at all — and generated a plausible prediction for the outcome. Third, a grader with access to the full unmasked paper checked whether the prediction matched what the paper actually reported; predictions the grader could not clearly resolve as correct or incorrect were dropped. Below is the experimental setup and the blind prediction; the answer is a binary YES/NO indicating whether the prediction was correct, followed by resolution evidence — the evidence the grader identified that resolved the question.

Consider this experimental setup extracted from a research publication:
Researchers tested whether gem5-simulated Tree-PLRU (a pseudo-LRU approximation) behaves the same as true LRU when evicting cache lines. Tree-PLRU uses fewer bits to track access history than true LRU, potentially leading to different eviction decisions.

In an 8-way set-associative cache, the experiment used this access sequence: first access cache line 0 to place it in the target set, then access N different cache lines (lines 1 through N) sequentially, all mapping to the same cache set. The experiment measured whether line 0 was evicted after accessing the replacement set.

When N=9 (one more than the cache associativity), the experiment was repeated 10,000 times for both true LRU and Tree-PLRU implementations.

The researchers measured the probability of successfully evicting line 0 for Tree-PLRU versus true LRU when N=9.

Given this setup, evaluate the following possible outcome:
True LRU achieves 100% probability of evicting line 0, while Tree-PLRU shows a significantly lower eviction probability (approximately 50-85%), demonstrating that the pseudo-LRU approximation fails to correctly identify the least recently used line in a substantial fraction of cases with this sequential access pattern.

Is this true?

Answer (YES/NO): NO